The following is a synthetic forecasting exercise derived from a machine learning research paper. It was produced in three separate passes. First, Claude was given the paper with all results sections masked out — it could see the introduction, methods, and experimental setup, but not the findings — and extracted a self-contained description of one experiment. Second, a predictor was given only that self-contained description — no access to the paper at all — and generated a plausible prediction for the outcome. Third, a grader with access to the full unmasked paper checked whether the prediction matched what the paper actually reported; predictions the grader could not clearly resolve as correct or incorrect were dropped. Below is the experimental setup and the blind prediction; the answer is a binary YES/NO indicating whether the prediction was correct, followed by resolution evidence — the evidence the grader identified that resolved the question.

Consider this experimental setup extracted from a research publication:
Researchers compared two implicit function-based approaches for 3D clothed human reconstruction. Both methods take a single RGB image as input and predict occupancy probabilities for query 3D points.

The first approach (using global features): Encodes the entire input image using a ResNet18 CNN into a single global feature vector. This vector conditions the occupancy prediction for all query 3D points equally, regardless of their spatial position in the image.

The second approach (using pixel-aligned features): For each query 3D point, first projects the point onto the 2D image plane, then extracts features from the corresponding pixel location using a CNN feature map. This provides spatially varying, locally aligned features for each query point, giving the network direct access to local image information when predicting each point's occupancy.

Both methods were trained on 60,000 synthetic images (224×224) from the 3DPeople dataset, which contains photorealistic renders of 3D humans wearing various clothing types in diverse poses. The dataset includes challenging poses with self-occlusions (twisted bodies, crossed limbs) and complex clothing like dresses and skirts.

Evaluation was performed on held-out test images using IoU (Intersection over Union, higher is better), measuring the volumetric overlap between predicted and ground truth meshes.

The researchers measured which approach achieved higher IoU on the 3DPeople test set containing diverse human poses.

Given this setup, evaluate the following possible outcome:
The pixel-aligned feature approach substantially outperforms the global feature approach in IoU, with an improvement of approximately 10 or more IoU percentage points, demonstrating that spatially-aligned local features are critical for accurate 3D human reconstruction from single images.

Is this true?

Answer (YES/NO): NO